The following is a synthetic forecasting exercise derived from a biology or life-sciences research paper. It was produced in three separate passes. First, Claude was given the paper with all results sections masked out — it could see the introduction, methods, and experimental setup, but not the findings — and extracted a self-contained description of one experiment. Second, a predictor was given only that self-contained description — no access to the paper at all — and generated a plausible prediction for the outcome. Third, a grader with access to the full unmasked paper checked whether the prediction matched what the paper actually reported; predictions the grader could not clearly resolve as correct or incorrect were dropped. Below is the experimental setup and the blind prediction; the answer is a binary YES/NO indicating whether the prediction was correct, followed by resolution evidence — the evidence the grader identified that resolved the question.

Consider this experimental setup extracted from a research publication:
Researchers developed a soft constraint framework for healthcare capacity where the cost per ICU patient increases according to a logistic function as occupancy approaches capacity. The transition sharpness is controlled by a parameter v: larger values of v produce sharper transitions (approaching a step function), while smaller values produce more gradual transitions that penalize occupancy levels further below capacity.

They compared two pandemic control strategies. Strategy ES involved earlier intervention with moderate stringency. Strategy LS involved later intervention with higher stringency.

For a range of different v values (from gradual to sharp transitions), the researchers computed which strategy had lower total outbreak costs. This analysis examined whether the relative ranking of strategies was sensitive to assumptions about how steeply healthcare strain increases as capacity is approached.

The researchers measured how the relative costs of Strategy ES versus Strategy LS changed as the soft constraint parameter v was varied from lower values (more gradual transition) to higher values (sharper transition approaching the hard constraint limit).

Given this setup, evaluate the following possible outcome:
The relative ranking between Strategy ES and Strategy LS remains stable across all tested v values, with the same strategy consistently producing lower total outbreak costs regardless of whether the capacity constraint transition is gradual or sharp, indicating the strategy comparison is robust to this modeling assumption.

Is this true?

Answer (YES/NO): NO